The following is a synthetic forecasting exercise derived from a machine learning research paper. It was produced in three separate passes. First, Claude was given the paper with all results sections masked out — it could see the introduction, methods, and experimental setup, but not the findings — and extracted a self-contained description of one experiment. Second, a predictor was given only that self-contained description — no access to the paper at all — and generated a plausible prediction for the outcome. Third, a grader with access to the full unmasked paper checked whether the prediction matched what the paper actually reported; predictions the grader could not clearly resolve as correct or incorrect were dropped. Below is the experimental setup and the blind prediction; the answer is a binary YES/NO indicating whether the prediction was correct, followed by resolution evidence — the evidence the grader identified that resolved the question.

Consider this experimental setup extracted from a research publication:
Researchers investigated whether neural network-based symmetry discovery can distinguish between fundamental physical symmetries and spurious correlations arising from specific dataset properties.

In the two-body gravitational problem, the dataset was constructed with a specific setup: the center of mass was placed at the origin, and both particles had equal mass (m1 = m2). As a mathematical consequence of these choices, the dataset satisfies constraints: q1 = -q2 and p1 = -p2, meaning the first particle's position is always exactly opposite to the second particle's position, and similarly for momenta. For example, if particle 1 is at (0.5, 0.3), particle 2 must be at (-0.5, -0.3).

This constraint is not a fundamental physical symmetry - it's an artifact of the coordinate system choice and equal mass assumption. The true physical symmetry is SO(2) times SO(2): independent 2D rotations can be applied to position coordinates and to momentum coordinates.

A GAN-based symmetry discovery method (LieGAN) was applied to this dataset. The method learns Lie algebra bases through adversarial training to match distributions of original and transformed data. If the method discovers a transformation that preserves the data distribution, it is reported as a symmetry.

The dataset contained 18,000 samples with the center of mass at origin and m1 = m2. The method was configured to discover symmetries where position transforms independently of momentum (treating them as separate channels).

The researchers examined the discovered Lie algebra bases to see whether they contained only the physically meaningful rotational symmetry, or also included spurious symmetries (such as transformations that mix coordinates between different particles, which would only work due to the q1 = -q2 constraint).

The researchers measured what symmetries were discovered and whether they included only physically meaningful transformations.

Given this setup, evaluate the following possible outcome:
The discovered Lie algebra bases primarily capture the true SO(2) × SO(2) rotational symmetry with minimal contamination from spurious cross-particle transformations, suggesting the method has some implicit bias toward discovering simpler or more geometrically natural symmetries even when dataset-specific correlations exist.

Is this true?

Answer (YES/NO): NO